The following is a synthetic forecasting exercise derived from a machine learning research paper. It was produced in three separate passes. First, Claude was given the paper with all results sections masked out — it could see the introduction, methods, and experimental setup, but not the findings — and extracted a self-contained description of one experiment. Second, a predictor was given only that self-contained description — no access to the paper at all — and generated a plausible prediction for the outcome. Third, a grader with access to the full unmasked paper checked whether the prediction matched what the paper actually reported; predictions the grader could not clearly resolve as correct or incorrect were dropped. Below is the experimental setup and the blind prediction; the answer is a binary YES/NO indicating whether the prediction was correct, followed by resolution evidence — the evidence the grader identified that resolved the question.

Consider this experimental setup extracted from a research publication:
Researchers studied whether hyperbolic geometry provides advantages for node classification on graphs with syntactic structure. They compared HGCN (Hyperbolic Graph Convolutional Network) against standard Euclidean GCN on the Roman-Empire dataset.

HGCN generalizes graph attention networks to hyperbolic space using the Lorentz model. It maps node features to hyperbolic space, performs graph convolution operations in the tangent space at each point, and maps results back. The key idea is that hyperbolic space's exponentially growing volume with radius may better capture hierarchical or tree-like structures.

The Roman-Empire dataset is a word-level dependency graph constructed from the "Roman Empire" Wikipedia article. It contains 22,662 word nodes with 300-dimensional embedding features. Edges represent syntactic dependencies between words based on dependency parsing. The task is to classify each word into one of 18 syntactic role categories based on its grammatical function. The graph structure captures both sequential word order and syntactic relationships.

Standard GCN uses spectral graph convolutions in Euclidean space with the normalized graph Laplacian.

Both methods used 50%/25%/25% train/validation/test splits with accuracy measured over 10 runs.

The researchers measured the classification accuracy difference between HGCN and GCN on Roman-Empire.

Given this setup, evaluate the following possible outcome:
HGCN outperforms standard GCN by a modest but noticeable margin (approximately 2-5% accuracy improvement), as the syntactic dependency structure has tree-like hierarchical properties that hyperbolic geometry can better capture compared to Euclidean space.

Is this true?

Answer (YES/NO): NO